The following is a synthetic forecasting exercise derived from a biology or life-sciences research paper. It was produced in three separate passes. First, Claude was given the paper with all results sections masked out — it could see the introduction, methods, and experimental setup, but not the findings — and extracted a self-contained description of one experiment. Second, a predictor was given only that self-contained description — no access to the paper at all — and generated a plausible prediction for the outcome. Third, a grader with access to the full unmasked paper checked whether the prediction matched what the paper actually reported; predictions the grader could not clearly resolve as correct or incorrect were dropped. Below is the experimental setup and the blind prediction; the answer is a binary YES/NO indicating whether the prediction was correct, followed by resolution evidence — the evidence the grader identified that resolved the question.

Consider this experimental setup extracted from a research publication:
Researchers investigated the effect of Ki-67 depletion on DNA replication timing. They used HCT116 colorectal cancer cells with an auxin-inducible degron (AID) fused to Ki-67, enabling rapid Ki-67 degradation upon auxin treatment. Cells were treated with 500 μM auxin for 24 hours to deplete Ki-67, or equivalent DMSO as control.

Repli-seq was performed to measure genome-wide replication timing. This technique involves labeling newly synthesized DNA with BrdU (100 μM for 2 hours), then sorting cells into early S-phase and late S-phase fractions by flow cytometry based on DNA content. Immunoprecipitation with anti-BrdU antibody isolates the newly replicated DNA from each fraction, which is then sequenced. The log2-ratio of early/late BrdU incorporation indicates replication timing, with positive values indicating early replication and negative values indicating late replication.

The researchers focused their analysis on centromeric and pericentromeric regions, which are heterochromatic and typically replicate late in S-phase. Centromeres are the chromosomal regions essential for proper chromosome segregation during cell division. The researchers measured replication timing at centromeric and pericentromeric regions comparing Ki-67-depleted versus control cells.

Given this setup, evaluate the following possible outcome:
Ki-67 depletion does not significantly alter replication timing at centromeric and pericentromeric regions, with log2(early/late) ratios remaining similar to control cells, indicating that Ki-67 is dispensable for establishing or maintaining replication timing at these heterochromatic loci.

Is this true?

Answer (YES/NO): NO